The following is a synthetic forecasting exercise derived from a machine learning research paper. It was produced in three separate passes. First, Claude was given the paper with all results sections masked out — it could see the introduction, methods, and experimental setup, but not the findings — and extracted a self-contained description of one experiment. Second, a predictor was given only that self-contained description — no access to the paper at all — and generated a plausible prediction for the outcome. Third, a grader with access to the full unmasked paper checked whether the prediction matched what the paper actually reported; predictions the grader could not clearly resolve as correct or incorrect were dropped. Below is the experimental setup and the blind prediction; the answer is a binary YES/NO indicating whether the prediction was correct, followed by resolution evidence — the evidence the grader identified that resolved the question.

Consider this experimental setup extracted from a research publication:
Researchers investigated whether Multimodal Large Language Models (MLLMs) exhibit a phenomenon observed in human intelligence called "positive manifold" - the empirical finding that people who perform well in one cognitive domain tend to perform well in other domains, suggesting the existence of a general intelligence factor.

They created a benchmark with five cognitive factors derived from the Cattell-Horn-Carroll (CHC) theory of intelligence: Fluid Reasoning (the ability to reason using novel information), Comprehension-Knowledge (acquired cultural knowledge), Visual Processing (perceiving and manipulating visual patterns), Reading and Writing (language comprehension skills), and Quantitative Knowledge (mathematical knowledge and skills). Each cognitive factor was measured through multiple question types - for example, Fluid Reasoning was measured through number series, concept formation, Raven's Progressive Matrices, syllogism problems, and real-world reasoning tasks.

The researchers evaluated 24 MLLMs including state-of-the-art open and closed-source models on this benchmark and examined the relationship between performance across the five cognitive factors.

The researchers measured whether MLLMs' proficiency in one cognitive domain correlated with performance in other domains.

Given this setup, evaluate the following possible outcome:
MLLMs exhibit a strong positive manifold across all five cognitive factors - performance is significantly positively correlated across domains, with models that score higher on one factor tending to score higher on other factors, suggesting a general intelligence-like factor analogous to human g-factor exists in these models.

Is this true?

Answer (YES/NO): YES